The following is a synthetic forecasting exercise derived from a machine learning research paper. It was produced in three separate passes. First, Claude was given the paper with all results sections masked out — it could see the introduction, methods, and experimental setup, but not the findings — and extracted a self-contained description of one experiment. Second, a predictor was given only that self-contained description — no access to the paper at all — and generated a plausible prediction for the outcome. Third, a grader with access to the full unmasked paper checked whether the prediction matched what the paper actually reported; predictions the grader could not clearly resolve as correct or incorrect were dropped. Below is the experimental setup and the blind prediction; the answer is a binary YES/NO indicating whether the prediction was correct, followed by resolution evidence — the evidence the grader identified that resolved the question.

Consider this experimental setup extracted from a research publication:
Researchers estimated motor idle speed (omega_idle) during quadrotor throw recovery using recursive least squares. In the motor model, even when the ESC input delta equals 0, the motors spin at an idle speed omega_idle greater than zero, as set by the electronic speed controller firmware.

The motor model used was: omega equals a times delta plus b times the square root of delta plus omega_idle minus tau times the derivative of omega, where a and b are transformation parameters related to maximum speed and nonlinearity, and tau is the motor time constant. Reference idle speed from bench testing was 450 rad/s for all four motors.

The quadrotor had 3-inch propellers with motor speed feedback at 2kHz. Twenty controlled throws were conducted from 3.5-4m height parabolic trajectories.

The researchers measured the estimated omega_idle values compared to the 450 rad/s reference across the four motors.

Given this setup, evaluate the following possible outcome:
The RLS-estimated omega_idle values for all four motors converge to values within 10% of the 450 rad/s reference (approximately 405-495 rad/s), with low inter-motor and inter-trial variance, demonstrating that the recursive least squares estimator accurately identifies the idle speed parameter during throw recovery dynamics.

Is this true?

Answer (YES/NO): NO